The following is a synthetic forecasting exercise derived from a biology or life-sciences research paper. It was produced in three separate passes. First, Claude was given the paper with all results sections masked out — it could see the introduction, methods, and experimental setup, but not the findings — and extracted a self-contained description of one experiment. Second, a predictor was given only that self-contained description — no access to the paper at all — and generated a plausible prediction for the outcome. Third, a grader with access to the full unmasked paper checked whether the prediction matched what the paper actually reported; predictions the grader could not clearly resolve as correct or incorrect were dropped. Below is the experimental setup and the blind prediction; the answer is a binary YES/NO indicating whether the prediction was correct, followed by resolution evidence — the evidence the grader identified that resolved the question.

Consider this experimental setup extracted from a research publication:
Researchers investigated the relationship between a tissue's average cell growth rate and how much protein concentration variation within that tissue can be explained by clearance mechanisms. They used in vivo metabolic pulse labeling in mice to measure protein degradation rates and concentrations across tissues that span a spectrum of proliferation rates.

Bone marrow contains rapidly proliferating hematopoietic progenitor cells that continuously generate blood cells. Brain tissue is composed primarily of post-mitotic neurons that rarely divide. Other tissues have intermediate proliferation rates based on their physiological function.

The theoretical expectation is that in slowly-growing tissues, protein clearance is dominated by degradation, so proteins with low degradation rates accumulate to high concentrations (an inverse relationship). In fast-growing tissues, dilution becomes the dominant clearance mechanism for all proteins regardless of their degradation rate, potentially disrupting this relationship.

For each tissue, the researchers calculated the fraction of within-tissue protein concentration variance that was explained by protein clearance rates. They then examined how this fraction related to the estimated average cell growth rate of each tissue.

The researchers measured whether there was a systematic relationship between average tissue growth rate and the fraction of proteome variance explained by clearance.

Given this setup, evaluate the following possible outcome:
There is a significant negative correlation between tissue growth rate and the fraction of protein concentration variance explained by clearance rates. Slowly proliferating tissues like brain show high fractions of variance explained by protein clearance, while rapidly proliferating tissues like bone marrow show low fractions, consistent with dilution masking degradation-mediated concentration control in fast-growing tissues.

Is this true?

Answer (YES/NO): YES